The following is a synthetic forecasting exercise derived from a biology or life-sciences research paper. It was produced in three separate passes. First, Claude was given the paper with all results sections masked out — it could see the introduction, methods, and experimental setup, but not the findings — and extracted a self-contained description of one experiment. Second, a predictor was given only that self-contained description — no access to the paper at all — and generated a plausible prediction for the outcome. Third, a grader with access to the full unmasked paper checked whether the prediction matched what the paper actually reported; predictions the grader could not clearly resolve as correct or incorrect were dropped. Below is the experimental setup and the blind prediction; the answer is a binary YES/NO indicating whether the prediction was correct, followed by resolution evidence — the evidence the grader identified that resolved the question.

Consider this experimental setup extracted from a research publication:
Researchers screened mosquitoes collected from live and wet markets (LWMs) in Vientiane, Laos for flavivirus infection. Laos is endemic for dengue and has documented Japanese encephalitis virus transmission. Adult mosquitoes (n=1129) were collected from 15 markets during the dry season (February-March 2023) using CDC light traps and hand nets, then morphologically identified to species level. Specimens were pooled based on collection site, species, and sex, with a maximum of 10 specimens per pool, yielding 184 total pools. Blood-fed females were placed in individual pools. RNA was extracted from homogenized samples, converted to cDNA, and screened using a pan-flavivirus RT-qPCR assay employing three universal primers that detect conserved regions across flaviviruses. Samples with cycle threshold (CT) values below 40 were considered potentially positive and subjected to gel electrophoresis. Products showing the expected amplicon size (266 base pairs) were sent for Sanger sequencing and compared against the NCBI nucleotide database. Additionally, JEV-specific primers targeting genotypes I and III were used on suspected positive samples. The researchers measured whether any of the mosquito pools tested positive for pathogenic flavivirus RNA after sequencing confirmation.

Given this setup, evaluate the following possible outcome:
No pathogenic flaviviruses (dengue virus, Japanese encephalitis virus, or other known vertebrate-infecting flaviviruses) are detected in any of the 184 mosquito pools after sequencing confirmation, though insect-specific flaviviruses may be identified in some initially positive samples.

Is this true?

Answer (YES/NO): NO